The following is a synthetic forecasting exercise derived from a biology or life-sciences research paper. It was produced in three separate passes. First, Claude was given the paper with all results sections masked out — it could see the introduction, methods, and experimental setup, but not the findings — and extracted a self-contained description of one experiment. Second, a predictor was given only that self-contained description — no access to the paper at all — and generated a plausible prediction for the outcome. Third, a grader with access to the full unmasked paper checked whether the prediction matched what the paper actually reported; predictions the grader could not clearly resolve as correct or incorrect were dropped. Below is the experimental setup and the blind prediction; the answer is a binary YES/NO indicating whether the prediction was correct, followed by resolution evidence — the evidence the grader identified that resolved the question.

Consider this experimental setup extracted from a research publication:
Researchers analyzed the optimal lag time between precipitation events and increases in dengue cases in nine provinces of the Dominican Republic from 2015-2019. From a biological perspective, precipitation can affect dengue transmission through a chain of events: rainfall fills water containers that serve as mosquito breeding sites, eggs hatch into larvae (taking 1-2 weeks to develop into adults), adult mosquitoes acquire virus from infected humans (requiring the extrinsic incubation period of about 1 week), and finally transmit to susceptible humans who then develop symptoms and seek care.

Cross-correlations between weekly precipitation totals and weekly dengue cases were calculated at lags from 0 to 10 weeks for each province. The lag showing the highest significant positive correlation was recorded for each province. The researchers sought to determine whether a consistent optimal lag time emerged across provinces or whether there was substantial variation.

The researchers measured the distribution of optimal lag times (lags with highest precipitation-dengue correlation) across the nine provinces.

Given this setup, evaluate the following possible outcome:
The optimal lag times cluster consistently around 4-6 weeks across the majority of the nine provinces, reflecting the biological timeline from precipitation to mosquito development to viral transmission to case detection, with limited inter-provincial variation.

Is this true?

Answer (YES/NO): NO